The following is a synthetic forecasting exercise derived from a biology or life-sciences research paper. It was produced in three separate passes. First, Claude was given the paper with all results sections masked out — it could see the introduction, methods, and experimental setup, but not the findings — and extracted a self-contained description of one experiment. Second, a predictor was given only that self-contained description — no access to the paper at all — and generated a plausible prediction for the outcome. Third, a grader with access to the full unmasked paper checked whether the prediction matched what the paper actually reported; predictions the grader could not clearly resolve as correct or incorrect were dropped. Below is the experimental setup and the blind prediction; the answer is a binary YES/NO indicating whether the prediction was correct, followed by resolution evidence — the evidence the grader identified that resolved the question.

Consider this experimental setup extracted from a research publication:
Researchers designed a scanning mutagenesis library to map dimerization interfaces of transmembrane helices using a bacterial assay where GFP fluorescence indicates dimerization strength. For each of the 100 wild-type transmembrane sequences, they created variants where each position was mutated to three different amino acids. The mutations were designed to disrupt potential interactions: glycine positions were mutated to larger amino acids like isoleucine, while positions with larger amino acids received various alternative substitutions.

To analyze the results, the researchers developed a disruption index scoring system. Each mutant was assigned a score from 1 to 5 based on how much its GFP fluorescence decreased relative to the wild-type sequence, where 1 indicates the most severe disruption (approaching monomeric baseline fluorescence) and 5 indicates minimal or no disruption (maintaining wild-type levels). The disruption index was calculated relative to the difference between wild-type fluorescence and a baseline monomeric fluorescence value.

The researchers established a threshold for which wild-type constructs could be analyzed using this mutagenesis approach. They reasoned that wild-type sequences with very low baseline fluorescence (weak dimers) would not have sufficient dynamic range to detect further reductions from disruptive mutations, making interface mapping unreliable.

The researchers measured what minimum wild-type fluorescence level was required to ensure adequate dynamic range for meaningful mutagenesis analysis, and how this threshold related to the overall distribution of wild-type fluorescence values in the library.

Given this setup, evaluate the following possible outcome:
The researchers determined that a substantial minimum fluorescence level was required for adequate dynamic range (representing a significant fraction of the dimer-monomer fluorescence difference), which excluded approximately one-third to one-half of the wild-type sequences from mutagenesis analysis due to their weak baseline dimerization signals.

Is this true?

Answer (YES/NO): YES